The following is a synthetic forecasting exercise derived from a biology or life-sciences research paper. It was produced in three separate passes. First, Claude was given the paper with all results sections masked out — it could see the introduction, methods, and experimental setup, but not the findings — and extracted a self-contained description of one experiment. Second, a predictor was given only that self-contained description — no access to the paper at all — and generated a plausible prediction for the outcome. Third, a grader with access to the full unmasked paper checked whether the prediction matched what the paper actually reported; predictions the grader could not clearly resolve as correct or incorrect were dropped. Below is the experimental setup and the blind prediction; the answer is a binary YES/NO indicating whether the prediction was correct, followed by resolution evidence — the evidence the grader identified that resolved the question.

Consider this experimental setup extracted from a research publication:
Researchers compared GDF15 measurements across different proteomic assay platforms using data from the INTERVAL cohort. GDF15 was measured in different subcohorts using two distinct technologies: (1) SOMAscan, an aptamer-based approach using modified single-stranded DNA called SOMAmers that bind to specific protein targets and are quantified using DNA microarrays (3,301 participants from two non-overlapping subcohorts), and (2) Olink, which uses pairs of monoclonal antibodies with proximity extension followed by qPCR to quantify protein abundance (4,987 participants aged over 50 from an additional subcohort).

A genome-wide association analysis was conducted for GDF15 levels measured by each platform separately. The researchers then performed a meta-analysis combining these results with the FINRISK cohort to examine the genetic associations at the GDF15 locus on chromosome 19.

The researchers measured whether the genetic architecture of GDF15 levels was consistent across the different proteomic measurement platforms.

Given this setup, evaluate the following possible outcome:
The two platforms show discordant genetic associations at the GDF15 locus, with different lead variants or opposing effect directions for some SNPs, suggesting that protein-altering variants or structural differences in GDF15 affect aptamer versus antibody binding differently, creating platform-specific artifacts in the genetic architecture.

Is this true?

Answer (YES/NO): YES